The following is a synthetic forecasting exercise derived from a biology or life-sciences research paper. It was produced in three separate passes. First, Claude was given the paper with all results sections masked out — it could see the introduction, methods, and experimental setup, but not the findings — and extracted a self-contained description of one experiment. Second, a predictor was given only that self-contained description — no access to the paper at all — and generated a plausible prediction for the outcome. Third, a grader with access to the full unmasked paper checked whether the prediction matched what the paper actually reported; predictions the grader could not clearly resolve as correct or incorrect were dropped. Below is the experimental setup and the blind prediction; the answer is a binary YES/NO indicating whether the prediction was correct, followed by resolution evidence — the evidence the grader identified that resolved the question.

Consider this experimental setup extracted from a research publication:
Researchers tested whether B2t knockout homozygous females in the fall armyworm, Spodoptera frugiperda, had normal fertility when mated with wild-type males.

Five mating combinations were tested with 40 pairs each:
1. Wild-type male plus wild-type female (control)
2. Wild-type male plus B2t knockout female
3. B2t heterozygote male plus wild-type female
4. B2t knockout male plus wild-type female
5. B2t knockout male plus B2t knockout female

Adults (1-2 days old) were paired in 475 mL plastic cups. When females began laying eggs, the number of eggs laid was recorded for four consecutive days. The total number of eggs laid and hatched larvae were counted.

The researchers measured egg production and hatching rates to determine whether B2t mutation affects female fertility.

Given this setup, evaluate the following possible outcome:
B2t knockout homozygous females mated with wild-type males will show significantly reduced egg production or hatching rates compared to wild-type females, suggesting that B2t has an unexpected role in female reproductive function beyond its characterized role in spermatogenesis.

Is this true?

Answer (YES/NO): NO